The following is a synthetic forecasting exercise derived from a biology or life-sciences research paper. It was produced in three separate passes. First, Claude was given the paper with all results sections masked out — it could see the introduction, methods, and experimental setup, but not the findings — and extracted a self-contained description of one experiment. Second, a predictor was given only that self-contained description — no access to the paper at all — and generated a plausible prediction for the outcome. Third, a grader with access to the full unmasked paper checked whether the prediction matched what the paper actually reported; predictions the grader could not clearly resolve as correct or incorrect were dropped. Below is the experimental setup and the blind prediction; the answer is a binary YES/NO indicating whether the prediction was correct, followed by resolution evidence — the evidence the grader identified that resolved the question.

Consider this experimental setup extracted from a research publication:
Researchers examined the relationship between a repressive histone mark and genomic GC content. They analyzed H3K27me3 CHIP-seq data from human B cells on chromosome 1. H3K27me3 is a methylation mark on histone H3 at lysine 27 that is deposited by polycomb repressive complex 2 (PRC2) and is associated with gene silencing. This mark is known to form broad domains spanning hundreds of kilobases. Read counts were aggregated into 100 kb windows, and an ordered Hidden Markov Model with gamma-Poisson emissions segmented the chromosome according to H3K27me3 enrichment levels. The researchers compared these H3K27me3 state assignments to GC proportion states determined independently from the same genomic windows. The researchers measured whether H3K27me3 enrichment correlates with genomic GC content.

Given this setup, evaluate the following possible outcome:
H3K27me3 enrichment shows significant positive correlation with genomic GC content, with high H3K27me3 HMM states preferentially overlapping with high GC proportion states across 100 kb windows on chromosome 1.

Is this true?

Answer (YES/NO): NO